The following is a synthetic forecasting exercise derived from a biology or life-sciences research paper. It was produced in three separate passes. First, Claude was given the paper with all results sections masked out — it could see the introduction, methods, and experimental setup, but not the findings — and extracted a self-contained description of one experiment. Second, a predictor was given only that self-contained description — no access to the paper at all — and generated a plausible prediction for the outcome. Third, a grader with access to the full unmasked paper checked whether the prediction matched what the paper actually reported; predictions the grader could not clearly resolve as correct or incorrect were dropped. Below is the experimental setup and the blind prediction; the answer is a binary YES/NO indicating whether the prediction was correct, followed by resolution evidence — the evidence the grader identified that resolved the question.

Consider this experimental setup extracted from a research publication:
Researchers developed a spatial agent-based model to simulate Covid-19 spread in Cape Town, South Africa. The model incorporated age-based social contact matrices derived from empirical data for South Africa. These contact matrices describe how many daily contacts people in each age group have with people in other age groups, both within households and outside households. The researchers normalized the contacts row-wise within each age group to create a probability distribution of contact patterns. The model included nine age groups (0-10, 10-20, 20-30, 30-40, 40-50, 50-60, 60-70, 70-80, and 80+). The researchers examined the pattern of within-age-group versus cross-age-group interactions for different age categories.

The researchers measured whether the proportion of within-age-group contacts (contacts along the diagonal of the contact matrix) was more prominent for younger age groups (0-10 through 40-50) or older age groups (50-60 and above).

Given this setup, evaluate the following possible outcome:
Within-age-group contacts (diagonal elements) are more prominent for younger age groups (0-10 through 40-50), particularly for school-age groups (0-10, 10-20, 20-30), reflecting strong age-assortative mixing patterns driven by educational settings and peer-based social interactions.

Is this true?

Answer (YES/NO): NO